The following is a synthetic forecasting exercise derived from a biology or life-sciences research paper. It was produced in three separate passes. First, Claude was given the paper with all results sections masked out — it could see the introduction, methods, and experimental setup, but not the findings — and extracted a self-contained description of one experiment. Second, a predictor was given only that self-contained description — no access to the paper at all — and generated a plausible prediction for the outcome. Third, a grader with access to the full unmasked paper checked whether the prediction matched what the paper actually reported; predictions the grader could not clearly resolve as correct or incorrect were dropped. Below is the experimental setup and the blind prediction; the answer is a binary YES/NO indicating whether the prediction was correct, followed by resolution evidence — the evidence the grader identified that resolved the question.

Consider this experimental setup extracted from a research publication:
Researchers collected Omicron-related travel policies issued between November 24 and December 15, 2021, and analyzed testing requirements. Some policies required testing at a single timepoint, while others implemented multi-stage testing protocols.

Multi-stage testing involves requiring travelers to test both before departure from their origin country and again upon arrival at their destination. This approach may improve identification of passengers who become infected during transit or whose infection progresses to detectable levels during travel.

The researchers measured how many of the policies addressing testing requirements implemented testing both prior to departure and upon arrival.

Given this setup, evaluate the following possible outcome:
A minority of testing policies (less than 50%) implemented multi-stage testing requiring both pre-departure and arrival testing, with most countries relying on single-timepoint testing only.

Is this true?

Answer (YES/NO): YES